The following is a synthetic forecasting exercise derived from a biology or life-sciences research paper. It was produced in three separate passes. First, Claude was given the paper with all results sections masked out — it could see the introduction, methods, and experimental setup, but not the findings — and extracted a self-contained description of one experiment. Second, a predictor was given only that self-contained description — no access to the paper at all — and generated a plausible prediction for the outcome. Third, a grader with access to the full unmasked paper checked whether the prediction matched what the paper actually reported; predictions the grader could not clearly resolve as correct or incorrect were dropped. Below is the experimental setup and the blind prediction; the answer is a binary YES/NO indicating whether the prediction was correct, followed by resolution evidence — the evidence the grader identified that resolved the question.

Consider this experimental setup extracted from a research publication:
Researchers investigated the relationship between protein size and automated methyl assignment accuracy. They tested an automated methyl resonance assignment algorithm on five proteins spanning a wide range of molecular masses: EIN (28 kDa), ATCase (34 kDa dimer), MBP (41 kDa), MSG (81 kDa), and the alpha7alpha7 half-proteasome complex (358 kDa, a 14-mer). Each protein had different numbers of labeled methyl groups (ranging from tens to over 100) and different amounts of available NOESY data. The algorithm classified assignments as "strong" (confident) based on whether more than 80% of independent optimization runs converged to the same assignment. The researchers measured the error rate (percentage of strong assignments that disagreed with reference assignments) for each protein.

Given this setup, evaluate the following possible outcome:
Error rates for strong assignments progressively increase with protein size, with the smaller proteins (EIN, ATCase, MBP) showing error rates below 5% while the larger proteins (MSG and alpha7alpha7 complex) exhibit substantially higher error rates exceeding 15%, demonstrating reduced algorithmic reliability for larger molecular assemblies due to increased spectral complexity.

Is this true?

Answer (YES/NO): NO